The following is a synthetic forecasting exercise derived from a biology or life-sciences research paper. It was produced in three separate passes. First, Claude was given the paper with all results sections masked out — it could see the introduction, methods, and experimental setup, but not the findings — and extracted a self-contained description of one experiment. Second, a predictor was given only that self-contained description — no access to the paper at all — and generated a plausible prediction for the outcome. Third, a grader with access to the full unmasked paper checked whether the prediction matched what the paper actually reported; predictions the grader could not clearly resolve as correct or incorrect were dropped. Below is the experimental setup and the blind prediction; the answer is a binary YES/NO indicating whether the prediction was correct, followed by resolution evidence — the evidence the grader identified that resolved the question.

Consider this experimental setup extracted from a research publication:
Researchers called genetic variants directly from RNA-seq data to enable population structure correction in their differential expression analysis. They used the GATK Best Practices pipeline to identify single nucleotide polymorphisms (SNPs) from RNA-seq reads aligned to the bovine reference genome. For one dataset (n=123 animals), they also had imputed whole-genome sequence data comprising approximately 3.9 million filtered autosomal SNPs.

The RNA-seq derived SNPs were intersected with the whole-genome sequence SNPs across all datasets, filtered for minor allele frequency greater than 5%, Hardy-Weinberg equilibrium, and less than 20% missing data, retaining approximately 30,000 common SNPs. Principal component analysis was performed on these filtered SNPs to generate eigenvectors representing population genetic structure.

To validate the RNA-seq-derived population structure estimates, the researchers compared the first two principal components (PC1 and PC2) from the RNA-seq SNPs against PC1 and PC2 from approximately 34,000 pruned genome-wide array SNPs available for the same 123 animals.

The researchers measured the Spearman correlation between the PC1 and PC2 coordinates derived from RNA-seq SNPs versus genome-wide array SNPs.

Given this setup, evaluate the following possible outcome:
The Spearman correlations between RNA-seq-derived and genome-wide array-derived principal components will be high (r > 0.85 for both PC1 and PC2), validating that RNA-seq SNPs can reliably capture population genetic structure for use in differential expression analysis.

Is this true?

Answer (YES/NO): NO